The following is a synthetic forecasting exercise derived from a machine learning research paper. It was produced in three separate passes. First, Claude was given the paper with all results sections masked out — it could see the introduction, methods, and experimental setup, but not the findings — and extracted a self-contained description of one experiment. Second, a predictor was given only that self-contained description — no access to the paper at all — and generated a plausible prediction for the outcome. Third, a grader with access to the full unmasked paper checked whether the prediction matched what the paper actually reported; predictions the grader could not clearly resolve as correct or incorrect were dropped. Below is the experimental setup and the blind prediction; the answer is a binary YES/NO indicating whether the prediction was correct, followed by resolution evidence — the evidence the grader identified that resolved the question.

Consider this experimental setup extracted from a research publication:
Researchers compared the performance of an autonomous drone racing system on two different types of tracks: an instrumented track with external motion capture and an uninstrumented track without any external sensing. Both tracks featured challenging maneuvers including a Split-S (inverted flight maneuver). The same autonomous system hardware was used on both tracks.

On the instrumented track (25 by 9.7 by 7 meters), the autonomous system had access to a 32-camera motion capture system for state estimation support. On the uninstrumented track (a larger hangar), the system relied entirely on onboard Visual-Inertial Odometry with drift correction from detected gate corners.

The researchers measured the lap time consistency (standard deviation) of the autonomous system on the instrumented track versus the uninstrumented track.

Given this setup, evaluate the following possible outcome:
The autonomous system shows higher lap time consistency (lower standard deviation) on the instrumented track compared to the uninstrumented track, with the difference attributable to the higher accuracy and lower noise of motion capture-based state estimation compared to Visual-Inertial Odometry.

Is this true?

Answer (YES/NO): NO